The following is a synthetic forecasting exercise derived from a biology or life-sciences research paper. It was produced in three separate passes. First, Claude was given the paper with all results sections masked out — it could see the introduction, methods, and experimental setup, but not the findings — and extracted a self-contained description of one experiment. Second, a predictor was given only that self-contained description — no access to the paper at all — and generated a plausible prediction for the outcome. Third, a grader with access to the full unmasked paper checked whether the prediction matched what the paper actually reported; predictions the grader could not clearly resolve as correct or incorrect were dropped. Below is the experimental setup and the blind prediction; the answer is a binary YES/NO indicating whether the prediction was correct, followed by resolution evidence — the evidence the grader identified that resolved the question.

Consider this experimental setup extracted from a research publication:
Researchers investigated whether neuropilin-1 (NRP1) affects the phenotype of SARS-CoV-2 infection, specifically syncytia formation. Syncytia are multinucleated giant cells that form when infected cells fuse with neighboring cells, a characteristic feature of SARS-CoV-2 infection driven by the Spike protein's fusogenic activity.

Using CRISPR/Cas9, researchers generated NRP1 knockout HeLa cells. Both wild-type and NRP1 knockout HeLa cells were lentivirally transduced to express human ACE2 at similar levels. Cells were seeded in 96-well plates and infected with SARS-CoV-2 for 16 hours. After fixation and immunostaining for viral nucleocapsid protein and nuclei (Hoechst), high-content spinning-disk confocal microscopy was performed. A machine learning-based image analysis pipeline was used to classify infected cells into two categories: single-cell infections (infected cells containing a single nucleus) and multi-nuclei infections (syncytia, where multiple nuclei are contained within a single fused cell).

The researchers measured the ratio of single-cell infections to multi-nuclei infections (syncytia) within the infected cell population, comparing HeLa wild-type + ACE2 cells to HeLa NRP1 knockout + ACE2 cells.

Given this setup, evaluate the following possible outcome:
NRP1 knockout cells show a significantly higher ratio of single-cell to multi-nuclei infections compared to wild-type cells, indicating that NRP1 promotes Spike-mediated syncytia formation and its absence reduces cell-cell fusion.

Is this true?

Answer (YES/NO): YES